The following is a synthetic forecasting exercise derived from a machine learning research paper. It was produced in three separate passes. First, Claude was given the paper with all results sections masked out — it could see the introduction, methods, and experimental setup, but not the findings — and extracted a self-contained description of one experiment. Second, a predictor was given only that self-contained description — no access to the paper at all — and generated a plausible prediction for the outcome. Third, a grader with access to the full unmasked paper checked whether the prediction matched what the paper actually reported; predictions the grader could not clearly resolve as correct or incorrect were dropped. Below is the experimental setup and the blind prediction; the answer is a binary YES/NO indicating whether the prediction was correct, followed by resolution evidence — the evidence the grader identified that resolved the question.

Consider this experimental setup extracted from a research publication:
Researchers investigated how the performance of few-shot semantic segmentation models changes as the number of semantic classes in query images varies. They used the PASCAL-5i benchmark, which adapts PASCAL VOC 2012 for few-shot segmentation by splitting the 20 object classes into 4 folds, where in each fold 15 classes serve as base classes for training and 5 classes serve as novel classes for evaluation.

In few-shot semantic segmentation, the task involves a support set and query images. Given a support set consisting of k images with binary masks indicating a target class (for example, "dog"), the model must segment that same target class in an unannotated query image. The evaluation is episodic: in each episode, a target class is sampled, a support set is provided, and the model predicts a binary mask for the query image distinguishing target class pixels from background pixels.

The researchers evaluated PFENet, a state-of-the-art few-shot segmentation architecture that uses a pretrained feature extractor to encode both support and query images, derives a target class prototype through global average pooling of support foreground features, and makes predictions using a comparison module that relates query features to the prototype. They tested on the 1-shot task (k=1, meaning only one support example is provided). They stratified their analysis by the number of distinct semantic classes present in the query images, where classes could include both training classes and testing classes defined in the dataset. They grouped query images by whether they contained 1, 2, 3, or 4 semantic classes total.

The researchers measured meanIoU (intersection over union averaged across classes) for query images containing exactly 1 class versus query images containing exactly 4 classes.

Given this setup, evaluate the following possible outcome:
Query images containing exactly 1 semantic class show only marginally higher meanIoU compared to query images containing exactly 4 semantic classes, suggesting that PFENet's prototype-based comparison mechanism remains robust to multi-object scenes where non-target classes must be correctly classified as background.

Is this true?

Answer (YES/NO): NO